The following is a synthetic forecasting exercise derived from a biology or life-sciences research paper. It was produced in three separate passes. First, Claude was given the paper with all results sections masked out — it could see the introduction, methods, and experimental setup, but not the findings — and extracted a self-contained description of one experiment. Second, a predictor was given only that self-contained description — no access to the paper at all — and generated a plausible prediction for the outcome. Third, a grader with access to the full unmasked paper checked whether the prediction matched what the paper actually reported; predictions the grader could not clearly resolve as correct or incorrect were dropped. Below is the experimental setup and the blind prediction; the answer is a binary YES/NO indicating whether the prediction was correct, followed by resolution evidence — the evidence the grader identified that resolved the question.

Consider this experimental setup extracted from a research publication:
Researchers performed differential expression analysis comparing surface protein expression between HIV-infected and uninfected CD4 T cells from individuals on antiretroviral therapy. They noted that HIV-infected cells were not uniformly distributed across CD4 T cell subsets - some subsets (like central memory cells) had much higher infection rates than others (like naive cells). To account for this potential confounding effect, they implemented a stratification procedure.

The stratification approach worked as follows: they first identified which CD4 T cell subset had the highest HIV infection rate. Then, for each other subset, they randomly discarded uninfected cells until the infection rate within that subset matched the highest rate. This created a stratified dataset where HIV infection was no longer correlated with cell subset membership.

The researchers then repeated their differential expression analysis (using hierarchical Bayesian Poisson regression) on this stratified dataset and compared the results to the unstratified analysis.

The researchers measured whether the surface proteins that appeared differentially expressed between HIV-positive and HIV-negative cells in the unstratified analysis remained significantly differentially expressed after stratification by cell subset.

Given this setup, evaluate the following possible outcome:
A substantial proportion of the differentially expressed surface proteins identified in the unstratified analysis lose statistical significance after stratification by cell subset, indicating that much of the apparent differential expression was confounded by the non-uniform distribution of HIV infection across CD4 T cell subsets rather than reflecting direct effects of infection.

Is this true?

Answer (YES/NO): YES